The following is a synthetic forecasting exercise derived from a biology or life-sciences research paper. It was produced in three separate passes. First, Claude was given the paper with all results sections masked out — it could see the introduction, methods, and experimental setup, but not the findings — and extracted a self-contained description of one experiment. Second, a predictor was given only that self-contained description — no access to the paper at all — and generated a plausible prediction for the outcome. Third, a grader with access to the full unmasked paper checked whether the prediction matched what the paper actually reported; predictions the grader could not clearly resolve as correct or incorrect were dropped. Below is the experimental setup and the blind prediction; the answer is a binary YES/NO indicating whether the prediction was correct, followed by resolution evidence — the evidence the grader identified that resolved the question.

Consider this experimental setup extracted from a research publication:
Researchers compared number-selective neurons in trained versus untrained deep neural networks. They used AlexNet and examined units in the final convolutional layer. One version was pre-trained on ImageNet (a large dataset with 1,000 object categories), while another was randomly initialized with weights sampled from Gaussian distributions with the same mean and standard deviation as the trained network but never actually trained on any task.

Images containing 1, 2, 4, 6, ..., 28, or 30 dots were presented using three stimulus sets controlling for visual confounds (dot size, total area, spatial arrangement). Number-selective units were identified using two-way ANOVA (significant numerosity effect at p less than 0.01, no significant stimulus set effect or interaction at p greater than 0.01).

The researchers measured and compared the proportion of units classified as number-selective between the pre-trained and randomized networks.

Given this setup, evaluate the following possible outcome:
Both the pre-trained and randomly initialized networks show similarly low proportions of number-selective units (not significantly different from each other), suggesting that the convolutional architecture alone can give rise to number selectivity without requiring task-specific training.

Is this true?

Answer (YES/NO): YES